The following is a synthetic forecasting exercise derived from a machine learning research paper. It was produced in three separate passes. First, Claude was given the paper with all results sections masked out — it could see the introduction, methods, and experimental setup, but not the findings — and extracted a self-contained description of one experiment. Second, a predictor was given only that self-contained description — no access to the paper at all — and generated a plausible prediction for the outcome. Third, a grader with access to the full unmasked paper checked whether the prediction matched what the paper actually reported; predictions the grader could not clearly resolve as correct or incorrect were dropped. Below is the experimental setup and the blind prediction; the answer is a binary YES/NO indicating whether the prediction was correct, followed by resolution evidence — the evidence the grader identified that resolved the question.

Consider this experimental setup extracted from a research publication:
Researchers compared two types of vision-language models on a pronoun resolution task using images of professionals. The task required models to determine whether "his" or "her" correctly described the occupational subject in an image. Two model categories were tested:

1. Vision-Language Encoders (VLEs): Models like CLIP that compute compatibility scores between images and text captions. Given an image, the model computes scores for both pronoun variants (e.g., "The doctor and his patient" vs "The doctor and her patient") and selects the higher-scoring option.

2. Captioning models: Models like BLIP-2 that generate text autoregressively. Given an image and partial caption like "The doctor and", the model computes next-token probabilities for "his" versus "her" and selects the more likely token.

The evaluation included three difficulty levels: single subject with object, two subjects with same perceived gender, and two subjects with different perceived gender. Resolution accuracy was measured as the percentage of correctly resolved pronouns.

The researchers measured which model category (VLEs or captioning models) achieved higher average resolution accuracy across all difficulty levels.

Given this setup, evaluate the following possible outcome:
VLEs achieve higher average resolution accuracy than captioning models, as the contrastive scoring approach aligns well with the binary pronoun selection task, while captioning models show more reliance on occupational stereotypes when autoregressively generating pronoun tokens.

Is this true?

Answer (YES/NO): NO